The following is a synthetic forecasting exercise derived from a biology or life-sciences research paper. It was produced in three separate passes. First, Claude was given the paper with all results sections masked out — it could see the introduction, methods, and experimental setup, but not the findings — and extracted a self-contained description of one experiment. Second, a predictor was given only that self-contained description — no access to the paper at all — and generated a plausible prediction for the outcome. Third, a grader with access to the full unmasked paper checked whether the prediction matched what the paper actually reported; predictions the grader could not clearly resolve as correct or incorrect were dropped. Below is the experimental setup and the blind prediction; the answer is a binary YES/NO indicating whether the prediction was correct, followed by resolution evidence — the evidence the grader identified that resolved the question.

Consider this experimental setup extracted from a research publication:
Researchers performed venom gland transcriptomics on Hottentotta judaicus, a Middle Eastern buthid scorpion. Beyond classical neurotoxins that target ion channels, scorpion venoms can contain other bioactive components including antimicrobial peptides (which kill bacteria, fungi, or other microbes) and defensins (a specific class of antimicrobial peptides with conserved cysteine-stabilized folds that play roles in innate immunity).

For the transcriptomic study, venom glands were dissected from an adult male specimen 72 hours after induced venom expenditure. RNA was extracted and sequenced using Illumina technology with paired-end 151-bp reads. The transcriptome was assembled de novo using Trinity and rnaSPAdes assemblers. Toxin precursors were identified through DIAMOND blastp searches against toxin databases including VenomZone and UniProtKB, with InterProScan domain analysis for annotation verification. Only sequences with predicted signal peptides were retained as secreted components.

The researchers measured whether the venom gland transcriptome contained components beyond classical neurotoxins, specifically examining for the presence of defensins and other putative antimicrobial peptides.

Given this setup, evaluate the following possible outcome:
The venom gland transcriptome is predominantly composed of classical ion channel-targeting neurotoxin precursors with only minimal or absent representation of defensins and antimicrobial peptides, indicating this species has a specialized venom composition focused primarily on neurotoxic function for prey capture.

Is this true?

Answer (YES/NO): NO